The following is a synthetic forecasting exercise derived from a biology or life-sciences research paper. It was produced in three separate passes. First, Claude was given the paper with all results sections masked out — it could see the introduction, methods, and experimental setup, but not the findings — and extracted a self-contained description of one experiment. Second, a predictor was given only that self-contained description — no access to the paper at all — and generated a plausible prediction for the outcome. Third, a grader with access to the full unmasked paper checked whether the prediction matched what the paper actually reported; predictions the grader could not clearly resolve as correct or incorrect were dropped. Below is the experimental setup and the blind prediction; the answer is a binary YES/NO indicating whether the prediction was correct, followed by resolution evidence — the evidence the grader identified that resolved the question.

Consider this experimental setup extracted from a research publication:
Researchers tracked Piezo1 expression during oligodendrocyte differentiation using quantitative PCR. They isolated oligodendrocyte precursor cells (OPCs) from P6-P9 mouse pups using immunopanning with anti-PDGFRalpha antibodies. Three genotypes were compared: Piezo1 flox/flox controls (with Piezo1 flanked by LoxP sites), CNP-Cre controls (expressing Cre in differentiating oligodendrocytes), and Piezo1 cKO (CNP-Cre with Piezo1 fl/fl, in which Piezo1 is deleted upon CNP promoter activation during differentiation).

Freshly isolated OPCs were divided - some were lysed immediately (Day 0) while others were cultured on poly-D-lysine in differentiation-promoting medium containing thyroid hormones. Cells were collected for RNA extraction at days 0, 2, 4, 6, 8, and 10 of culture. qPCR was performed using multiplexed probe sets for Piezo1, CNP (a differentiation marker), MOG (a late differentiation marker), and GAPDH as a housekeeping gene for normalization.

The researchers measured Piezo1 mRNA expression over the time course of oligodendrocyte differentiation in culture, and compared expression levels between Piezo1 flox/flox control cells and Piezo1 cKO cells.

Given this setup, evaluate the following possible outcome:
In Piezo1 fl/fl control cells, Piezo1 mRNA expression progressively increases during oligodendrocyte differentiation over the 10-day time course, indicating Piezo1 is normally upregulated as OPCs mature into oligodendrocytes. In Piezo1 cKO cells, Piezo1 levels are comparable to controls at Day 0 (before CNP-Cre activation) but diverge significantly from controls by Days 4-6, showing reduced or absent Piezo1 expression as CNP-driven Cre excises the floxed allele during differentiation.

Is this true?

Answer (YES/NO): NO